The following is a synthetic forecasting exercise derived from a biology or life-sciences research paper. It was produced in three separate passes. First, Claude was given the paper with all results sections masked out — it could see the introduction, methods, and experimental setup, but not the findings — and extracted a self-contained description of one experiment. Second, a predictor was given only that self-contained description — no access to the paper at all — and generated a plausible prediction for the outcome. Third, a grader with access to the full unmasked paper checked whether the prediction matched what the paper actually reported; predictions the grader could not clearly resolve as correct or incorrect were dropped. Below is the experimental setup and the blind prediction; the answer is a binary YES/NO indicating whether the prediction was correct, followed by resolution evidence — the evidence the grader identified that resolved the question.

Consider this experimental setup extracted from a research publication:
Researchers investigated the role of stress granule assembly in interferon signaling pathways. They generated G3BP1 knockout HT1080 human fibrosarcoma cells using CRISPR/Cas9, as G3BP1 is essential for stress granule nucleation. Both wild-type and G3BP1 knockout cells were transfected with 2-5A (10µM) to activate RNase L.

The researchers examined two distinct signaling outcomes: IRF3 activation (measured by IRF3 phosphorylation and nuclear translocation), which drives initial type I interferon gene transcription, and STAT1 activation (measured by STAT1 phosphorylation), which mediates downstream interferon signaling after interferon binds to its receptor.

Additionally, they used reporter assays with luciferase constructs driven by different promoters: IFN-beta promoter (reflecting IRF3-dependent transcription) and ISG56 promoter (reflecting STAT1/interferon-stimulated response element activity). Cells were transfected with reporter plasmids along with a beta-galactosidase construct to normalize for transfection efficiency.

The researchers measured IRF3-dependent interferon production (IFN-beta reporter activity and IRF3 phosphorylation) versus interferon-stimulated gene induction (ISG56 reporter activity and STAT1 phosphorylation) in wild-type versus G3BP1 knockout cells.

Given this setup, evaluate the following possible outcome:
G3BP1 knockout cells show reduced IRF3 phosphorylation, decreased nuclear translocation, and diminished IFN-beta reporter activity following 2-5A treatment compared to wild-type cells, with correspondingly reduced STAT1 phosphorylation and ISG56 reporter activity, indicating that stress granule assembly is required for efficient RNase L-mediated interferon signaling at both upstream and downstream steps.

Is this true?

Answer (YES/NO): NO